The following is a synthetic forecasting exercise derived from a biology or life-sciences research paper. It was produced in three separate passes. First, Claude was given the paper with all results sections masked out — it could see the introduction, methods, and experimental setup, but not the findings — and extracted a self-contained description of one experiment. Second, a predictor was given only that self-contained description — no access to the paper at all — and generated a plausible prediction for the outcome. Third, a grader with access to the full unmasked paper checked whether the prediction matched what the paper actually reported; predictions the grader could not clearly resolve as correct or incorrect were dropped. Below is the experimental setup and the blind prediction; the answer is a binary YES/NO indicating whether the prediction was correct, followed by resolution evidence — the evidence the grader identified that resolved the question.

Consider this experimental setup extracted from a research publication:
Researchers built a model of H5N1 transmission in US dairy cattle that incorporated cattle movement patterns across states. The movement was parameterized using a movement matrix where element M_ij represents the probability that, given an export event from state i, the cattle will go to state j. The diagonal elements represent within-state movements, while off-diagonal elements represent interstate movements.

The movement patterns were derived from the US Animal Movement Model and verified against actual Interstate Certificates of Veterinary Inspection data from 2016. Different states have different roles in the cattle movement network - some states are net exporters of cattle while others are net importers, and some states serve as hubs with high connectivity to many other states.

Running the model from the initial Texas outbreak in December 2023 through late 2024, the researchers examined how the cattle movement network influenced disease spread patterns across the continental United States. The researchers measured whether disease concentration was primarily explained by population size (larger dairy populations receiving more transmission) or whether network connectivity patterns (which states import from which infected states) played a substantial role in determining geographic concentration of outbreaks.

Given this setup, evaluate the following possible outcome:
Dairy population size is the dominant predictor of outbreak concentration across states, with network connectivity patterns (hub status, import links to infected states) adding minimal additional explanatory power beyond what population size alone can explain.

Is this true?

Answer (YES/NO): NO